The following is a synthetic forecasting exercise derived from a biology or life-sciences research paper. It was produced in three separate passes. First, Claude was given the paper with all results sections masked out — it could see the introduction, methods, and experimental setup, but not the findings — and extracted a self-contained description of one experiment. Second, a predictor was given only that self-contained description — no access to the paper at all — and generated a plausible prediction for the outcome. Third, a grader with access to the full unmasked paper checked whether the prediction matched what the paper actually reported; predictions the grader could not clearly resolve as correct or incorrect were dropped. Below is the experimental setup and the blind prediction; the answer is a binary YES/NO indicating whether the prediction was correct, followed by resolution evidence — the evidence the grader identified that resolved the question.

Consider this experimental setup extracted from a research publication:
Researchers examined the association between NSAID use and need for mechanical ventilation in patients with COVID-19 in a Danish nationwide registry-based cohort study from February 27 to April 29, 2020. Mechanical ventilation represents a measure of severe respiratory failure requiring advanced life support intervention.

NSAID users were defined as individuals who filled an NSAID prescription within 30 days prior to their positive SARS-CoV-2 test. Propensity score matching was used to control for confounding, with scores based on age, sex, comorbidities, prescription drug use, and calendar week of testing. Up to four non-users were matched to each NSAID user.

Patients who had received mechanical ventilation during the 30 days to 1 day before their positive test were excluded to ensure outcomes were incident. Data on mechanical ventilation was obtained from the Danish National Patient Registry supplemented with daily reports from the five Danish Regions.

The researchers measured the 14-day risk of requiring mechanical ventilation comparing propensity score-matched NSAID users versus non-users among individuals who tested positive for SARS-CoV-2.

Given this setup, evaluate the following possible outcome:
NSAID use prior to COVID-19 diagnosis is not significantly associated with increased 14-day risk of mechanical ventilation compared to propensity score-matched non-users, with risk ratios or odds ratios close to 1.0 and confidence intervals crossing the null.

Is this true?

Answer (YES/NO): YES